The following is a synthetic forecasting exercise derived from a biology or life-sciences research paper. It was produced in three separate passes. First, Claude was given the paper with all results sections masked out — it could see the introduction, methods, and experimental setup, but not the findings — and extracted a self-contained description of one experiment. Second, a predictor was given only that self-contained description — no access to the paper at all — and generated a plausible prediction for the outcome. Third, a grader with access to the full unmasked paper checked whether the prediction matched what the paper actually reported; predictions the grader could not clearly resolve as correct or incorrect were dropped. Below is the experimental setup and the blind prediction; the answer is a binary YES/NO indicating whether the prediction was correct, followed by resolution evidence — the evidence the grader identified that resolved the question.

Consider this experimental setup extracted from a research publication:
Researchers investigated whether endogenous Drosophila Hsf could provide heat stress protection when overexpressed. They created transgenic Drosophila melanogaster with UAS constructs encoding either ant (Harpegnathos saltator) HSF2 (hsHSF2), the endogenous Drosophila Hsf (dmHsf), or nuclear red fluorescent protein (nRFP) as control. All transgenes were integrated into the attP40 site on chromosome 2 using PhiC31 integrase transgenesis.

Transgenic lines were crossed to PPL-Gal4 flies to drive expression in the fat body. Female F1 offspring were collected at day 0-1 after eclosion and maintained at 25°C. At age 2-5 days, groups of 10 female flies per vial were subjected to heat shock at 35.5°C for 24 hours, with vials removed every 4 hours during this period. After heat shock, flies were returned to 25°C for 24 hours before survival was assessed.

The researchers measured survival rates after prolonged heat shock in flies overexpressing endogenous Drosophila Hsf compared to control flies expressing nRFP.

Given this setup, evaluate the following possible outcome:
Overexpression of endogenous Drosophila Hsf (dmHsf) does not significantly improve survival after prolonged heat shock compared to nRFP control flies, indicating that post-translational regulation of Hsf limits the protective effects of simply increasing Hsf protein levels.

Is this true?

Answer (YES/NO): NO